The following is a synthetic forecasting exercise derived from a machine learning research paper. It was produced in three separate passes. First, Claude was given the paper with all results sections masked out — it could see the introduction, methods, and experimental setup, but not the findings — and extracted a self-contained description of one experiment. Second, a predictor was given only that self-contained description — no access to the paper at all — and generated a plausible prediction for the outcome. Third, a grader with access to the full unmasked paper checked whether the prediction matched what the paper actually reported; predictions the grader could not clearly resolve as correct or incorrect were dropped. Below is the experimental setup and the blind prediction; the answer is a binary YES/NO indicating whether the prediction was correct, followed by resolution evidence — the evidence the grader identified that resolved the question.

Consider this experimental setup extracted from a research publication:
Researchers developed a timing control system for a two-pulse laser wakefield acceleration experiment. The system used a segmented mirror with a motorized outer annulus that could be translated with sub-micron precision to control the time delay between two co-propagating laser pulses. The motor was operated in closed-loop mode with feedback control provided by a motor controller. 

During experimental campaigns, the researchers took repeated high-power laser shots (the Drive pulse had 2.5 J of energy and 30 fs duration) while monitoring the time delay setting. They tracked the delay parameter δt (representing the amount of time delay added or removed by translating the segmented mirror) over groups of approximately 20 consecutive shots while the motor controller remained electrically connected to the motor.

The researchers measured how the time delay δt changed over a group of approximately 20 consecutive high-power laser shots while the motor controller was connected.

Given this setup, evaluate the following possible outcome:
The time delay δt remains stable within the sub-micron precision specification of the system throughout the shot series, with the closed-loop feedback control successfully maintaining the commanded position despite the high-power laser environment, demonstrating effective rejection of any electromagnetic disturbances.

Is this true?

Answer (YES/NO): NO